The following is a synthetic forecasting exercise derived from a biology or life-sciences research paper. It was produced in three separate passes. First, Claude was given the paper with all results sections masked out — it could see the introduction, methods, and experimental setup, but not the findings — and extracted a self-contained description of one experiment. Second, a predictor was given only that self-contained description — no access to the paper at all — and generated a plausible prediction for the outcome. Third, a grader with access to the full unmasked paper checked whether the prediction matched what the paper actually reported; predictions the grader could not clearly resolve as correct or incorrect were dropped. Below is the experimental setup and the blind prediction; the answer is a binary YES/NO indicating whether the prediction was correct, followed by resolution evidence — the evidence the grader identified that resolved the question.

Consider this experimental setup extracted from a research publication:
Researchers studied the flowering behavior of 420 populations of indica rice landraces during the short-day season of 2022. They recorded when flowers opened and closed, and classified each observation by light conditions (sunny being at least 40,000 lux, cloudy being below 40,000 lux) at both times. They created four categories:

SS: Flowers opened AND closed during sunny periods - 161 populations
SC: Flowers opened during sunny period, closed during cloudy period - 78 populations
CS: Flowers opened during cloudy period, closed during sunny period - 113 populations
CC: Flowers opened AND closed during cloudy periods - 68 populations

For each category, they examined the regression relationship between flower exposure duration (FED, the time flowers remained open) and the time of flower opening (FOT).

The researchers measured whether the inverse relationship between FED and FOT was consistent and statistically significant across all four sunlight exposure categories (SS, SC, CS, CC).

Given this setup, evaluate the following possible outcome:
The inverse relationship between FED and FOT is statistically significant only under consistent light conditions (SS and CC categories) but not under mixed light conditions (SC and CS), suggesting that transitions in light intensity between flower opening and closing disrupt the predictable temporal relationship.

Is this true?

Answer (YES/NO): NO